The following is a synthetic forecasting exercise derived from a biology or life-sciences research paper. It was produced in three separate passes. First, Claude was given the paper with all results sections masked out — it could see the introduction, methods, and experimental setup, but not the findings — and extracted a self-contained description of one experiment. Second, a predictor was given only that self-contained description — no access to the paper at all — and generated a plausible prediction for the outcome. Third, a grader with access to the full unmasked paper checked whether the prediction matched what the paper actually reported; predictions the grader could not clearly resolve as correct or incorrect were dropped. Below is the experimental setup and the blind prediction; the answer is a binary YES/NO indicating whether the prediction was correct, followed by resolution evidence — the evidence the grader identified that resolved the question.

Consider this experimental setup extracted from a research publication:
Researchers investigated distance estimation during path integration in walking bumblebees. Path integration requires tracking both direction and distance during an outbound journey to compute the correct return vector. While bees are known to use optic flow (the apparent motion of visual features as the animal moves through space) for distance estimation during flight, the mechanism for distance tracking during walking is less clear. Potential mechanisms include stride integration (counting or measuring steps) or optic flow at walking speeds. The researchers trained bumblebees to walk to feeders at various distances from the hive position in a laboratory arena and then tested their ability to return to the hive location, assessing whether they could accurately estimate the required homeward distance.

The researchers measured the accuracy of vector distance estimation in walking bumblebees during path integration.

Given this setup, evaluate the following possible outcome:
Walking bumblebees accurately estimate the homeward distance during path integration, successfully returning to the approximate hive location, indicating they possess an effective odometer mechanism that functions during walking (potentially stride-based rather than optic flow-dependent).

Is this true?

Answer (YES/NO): YES